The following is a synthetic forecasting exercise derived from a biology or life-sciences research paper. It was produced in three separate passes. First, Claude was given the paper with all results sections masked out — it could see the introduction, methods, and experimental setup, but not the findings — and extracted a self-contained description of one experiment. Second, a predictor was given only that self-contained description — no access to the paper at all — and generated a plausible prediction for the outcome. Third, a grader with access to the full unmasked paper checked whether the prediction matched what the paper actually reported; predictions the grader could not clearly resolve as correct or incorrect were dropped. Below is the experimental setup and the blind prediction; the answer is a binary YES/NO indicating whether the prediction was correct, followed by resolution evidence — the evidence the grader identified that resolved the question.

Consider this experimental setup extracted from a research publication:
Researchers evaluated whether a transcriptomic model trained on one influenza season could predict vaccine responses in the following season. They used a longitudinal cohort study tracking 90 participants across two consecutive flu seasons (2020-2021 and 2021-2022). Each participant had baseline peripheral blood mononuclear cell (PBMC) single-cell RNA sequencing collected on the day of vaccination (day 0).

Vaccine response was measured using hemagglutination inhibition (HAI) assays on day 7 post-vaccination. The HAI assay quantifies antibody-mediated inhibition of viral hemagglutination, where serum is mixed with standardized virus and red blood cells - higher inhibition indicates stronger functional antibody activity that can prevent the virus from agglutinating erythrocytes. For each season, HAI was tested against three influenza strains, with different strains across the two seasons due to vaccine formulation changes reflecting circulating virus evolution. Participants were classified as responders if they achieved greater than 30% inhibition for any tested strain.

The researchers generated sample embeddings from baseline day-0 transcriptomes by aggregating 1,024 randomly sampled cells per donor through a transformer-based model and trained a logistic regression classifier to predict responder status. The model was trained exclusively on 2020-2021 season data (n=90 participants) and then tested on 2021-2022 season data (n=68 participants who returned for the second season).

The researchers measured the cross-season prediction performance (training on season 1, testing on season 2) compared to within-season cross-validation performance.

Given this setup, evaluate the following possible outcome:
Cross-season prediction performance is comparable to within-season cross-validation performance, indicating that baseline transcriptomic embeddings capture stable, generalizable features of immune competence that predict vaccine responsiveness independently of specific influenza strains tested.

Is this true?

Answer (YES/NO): YES